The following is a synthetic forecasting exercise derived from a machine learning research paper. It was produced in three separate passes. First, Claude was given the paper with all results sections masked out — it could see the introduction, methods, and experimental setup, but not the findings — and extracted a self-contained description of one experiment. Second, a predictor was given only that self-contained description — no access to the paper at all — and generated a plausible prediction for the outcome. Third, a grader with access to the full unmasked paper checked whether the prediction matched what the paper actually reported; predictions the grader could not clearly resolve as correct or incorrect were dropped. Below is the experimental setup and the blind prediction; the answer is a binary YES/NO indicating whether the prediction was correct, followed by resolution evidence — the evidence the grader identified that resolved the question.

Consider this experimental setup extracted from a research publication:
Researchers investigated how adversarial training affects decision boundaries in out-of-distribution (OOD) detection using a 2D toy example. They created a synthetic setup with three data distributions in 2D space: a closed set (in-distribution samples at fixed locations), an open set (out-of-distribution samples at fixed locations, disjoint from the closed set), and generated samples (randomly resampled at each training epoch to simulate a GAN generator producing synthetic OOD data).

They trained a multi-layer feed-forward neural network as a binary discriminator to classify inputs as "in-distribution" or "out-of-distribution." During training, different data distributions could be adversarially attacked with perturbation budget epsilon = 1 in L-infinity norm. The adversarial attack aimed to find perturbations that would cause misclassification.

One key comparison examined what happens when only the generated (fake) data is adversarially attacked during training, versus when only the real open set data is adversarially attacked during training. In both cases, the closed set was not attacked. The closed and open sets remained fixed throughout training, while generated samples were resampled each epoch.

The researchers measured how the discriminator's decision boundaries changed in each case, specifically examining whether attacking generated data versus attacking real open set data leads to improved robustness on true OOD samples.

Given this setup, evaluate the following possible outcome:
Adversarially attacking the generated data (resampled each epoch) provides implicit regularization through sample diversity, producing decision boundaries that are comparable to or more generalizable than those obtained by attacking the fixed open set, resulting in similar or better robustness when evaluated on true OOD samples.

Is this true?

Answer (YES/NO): NO